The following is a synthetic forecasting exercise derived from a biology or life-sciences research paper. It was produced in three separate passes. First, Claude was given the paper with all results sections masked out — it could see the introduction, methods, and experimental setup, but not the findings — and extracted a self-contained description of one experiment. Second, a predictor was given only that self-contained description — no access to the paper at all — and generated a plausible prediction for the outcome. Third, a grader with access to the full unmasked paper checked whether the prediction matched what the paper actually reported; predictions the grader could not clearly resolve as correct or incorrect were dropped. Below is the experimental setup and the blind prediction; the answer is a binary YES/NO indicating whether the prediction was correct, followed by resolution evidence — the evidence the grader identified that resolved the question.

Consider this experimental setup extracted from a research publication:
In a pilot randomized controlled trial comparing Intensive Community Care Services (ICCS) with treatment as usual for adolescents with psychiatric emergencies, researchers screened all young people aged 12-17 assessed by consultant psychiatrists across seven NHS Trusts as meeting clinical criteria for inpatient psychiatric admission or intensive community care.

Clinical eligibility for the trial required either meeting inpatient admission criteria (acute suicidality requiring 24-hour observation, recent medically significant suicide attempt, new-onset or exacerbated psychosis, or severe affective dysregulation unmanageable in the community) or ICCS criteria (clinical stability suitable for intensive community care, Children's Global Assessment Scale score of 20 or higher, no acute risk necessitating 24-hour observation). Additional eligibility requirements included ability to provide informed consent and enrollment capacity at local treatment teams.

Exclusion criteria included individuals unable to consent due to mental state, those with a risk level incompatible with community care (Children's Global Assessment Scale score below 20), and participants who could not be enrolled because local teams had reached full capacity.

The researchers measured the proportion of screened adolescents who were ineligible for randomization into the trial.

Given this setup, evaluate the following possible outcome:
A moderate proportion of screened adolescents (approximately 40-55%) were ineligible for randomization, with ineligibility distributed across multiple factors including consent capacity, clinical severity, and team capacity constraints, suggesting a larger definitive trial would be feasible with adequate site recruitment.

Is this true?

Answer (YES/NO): NO